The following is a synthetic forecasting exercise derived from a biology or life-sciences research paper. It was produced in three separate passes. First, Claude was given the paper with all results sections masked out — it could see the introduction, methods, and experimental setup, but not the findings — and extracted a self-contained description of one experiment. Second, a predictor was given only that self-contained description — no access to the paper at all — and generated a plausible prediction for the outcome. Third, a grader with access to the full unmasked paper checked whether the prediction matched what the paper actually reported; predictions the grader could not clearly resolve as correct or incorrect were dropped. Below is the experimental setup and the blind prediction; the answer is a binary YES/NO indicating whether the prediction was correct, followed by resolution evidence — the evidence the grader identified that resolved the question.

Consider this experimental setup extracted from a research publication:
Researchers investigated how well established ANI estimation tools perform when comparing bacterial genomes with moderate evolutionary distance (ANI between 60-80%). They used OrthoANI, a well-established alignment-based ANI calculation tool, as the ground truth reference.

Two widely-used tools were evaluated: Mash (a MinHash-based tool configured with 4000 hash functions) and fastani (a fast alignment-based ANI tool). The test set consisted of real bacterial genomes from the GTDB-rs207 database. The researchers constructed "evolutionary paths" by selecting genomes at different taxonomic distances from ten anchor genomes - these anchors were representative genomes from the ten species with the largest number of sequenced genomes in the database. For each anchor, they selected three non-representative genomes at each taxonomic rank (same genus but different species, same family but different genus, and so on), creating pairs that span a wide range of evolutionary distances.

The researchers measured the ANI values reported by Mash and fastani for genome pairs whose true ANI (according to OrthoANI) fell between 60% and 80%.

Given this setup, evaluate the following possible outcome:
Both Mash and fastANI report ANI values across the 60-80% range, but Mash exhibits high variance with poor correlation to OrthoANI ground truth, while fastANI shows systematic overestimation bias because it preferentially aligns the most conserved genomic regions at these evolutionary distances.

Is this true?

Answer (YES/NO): NO